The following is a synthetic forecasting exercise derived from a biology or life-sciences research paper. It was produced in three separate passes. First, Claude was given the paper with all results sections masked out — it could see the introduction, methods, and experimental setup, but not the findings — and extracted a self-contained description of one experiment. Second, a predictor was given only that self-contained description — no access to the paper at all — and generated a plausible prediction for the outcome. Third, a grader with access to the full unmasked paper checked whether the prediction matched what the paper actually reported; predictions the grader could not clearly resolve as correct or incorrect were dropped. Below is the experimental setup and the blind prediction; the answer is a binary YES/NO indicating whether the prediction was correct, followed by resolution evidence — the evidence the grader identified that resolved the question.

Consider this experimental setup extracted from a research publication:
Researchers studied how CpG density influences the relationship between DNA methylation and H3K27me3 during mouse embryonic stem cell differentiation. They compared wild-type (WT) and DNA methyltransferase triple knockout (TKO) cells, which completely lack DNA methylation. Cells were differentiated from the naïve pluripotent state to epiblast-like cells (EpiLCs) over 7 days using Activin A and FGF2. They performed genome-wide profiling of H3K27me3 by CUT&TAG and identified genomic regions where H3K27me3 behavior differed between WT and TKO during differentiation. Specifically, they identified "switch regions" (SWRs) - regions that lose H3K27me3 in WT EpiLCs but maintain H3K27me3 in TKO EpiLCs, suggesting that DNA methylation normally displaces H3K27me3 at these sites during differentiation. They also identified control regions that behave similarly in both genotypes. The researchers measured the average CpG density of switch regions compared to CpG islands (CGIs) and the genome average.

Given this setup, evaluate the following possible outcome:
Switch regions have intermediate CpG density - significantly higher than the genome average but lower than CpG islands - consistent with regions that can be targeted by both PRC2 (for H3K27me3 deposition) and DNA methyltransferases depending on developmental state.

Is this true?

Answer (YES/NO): YES